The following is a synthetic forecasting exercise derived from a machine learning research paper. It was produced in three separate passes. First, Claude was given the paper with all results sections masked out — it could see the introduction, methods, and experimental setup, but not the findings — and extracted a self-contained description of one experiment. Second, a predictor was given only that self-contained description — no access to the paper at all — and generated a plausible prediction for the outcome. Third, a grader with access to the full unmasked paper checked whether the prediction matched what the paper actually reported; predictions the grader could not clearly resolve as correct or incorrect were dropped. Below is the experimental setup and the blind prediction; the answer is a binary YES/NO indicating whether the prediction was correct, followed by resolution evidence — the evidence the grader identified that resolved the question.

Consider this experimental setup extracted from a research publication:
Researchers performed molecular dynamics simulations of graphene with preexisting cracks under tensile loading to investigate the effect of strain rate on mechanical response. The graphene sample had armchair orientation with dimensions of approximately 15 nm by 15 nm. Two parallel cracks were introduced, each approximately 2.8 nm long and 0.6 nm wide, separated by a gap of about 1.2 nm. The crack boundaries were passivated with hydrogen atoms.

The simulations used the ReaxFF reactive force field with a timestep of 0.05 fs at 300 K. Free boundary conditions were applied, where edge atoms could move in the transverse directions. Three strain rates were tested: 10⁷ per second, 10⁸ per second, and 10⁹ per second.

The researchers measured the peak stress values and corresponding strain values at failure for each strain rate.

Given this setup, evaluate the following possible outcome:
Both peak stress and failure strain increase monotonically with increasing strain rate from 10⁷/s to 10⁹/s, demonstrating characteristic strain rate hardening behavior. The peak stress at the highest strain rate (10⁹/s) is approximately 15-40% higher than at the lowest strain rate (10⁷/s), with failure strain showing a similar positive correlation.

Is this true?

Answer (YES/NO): NO